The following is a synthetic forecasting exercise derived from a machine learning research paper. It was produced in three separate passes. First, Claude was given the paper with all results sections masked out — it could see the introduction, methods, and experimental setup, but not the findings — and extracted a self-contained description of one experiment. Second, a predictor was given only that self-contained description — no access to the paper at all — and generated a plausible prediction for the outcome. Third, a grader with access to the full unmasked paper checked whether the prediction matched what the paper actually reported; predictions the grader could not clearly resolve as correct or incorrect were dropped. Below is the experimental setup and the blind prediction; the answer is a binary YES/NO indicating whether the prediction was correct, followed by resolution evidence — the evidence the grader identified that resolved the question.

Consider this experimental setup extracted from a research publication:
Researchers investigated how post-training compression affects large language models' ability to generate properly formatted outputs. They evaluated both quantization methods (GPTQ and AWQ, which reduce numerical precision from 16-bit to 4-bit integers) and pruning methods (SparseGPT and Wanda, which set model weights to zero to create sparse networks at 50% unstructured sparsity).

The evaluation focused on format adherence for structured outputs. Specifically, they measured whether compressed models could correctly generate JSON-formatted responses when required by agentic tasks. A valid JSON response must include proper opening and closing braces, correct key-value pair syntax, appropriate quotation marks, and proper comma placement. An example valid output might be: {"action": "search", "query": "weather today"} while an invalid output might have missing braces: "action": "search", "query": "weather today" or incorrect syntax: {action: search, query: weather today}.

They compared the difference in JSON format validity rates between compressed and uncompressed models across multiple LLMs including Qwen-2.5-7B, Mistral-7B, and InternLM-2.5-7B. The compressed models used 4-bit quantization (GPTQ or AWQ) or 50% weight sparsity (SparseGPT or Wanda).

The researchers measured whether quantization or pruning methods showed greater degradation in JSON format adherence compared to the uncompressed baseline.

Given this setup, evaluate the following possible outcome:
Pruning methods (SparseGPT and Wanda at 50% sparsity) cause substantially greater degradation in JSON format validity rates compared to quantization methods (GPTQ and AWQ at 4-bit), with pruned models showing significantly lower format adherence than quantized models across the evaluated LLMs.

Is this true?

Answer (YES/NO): NO